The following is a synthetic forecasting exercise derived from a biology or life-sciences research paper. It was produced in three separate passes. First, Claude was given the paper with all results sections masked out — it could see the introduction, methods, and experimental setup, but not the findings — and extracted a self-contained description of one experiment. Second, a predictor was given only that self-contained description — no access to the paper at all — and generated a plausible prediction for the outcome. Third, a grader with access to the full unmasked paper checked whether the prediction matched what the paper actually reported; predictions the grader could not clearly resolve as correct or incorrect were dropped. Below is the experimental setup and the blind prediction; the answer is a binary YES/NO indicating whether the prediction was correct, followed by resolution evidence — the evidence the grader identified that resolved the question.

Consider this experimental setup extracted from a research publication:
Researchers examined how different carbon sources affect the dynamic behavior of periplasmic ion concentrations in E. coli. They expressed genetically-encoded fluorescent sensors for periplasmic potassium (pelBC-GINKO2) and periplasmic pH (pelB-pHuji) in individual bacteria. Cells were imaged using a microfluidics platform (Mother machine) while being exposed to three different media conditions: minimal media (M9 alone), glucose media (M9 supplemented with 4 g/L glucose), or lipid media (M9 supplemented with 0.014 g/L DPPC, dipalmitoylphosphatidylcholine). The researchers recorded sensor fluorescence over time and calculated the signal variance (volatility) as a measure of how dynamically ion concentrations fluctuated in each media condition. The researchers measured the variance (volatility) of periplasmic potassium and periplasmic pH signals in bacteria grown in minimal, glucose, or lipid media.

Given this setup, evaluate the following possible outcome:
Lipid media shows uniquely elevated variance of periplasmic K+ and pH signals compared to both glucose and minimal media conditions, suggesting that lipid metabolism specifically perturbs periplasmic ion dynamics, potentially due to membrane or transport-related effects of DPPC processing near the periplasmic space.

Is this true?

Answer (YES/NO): NO